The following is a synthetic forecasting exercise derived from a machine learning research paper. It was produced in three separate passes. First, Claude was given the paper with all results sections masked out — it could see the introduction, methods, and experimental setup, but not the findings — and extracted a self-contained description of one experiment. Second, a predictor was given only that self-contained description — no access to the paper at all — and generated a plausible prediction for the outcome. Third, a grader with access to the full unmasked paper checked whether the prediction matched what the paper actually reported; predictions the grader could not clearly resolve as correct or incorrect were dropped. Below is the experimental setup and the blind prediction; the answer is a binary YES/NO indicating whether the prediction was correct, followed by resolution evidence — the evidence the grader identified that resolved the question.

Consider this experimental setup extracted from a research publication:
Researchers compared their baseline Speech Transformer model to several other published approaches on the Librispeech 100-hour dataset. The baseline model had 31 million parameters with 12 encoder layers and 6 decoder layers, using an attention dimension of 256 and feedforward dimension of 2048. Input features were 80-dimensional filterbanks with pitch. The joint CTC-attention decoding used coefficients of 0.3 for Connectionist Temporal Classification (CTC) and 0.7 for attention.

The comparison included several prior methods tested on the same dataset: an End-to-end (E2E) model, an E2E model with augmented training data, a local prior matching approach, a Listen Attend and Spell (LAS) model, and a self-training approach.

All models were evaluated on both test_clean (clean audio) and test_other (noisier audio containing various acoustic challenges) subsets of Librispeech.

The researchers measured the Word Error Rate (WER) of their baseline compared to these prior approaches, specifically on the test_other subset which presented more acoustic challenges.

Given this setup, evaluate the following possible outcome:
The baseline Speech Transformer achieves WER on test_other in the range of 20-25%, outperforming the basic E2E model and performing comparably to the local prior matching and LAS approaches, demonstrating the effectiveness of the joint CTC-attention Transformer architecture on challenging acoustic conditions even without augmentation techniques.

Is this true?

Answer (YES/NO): NO